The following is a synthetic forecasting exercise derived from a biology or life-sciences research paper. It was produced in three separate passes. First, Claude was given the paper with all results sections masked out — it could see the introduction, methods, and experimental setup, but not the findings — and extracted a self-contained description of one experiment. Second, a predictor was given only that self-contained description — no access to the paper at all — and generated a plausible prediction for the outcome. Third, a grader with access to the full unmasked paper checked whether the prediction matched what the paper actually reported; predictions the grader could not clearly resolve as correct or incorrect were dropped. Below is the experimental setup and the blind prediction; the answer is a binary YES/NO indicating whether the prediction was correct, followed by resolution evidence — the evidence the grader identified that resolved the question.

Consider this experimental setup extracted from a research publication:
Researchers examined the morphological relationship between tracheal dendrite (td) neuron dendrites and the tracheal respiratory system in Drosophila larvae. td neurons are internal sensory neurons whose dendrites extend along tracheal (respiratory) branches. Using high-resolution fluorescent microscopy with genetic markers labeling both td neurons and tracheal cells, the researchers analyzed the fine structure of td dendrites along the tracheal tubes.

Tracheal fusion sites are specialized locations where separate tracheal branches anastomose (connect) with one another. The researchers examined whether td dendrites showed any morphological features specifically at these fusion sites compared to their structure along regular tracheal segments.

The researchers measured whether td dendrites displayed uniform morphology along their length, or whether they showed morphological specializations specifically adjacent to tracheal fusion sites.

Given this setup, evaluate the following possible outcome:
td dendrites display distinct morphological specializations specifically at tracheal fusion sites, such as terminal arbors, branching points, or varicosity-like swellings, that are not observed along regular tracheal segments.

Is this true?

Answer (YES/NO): YES